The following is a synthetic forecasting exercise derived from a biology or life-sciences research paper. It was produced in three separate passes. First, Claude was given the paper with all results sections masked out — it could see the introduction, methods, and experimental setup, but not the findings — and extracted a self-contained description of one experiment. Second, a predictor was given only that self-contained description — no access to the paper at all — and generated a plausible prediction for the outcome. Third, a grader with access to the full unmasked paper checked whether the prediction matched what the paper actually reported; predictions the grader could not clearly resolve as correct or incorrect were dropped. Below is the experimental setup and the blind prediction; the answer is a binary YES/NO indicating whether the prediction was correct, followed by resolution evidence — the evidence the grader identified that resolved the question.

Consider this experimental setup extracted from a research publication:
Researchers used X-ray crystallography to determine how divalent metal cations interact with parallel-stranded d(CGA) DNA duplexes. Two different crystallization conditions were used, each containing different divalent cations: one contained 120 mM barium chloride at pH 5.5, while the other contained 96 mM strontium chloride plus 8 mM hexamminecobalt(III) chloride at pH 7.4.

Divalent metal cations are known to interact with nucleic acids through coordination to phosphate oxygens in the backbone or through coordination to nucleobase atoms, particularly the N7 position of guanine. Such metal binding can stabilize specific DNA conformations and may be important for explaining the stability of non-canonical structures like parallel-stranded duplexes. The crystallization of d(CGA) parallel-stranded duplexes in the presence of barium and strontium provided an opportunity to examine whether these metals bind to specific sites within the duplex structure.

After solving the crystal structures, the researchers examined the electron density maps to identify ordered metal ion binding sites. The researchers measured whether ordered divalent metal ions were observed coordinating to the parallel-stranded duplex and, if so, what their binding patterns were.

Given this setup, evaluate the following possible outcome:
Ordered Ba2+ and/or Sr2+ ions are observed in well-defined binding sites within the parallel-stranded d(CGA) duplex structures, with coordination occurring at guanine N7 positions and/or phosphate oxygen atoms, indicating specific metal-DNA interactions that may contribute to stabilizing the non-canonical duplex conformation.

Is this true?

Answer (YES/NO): NO